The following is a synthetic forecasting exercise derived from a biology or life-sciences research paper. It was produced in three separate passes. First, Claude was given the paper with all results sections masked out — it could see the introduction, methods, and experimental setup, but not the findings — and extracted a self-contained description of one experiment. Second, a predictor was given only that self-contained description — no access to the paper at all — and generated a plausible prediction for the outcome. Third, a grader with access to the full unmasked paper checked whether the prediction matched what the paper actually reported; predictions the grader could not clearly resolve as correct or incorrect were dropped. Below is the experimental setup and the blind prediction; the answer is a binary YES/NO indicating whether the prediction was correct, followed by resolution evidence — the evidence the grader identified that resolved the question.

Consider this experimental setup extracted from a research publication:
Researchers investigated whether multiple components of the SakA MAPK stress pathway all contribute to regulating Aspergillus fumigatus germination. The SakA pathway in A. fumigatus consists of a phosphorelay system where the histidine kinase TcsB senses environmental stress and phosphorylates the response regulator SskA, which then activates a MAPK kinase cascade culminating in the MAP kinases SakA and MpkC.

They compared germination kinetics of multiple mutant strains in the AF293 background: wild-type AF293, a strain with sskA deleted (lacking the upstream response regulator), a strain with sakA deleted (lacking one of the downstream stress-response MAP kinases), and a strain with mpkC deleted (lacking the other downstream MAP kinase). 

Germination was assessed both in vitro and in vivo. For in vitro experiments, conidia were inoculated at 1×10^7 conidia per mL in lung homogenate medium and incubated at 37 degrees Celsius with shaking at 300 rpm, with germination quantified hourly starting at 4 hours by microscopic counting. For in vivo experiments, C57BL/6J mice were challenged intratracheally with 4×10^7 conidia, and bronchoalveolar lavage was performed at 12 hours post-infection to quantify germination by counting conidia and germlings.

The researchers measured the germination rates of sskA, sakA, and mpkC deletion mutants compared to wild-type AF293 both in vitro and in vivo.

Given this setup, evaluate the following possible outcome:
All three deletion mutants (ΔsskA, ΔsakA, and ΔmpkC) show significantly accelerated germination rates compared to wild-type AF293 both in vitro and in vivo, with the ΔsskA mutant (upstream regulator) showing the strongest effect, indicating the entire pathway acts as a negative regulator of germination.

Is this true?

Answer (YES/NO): NO